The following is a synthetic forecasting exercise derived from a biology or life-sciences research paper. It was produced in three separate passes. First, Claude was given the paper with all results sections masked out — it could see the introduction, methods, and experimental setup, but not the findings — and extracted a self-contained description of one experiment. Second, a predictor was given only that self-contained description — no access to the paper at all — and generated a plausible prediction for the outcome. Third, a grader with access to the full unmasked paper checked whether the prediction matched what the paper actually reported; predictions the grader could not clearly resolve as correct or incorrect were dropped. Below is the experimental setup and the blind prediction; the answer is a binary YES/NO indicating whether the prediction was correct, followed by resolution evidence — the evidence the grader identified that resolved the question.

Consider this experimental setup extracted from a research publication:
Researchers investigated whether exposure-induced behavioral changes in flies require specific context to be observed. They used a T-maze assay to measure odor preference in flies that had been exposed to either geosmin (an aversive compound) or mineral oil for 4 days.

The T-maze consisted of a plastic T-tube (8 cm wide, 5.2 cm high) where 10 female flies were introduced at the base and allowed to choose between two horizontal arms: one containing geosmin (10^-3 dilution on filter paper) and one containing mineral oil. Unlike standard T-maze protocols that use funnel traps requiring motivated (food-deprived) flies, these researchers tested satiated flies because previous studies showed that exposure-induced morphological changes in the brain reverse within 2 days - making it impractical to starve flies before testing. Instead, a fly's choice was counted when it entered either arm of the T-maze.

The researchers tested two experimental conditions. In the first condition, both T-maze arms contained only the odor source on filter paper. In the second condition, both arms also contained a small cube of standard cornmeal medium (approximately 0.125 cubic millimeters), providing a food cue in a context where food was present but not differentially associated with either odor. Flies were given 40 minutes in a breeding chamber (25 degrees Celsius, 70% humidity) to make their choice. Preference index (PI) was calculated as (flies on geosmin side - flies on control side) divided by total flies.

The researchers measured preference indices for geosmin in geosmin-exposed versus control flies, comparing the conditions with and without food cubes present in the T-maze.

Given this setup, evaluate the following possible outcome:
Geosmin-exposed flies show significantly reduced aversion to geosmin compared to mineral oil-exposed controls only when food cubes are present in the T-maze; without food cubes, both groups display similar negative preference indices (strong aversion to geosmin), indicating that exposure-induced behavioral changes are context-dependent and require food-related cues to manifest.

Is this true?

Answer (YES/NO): NO